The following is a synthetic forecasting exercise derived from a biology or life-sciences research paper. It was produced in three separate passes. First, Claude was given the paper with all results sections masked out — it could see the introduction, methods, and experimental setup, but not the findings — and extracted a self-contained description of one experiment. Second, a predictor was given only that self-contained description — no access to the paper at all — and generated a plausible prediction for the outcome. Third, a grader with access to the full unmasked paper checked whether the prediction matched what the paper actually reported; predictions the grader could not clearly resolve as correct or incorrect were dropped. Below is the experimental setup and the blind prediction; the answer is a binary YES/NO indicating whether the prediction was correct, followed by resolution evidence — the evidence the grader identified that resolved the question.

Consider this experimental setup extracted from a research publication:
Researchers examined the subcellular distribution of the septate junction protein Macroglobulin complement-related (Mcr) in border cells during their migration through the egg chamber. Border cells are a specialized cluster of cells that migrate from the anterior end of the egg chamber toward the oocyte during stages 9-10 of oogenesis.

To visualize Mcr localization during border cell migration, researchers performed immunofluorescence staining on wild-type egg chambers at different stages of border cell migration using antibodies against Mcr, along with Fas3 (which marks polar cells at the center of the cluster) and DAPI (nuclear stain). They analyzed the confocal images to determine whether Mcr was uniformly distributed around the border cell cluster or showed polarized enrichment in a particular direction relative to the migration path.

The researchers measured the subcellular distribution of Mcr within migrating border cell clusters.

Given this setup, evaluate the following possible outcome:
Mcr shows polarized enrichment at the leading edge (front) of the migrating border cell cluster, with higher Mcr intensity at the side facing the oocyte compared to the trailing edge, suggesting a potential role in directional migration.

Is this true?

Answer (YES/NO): YES